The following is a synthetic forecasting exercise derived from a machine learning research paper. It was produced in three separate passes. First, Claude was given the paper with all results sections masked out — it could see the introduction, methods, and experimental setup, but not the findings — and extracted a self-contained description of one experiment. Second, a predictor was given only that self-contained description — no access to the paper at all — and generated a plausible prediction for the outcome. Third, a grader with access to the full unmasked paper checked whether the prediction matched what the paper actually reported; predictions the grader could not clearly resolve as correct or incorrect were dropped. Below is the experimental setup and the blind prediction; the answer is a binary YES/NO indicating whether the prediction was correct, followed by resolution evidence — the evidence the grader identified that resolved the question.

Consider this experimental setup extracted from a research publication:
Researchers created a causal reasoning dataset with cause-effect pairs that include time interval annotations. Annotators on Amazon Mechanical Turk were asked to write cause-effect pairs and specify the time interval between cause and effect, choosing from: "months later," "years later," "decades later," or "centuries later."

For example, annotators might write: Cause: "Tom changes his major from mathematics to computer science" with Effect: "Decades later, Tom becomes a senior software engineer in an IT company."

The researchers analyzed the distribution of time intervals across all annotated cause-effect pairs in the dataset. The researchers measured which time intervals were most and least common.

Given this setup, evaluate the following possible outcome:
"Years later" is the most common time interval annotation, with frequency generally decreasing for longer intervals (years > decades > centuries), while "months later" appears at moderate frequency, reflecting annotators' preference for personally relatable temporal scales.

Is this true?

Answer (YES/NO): NO